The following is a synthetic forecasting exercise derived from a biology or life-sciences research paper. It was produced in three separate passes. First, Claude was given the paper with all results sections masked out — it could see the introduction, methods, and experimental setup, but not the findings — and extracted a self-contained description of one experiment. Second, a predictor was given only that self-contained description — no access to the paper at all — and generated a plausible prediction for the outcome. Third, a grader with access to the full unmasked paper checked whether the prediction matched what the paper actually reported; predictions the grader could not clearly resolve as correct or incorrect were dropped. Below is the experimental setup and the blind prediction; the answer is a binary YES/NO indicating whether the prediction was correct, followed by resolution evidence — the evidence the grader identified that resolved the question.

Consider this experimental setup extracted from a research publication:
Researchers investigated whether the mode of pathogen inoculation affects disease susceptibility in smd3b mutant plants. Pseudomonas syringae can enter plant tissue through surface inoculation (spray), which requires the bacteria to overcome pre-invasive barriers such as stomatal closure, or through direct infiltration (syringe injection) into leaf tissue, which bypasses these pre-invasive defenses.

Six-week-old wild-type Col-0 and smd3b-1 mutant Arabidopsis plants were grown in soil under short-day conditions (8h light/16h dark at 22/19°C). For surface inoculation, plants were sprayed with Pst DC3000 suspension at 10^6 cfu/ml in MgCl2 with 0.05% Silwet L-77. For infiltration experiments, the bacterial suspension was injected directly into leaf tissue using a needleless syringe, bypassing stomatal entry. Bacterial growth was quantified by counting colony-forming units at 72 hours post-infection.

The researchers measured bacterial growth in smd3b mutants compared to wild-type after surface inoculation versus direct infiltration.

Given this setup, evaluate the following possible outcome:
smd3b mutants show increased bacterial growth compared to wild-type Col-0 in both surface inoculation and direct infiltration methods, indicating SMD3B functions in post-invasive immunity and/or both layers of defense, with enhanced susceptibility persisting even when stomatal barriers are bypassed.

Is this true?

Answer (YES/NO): NO